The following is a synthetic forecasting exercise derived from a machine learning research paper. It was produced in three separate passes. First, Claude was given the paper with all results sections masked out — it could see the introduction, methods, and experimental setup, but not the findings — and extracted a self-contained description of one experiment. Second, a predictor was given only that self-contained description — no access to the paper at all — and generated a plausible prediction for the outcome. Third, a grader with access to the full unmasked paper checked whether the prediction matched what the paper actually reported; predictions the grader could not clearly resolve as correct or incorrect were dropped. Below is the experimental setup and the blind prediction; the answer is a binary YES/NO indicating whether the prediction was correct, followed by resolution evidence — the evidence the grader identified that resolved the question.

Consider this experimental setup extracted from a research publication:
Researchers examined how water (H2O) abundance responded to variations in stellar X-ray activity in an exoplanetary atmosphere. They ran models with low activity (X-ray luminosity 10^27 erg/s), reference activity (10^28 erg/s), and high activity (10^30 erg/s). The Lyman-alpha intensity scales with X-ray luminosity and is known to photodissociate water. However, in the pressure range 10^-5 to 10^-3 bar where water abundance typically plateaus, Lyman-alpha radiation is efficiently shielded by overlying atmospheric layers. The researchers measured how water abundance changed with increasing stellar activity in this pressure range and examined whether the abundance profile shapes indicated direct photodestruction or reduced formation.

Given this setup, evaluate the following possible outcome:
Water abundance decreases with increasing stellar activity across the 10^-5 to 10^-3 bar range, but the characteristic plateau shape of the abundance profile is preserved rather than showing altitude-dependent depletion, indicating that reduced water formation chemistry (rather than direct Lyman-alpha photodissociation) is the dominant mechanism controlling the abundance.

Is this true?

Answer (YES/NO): YES